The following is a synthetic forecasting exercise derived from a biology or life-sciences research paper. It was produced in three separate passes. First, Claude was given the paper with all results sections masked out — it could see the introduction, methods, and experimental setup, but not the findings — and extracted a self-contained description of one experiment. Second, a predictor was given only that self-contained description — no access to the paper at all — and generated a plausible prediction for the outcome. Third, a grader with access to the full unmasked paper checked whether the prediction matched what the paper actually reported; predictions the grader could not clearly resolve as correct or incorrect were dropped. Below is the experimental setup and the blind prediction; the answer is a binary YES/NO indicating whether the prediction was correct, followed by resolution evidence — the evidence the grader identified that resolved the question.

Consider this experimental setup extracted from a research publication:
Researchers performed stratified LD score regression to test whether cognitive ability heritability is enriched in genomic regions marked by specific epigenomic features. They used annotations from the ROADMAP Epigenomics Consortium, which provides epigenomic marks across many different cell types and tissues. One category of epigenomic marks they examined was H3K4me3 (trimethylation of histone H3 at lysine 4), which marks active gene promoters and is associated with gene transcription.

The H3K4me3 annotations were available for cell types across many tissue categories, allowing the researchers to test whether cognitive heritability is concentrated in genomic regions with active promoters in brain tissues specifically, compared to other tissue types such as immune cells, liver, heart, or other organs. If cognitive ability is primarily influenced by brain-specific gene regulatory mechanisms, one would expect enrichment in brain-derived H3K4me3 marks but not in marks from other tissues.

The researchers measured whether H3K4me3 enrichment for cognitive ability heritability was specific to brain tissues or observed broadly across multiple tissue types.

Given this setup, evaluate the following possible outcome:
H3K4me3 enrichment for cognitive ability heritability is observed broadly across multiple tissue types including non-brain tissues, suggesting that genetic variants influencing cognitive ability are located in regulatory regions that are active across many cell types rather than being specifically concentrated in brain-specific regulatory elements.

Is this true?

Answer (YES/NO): NO